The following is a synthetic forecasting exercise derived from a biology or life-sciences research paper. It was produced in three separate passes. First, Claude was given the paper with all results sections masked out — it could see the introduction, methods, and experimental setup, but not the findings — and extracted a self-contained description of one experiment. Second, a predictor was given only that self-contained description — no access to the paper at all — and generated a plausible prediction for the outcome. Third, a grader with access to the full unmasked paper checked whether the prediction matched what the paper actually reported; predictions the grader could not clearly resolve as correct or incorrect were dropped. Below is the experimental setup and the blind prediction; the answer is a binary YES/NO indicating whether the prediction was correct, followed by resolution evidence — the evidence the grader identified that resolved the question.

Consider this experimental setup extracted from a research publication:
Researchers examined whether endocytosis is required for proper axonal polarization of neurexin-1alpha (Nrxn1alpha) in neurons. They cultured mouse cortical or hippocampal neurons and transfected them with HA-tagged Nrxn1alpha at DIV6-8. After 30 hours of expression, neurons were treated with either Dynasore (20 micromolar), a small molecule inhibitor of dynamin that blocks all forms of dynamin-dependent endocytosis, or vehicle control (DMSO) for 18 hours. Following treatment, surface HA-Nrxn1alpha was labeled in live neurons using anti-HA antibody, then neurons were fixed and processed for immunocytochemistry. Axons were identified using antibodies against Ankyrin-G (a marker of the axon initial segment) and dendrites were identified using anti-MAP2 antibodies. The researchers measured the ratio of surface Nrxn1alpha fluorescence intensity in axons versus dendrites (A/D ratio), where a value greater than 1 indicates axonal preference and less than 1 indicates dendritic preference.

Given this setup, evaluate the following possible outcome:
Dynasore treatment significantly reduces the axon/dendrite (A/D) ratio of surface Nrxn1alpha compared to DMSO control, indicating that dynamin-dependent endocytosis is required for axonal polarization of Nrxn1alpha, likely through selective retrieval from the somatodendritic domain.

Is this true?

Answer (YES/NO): NO